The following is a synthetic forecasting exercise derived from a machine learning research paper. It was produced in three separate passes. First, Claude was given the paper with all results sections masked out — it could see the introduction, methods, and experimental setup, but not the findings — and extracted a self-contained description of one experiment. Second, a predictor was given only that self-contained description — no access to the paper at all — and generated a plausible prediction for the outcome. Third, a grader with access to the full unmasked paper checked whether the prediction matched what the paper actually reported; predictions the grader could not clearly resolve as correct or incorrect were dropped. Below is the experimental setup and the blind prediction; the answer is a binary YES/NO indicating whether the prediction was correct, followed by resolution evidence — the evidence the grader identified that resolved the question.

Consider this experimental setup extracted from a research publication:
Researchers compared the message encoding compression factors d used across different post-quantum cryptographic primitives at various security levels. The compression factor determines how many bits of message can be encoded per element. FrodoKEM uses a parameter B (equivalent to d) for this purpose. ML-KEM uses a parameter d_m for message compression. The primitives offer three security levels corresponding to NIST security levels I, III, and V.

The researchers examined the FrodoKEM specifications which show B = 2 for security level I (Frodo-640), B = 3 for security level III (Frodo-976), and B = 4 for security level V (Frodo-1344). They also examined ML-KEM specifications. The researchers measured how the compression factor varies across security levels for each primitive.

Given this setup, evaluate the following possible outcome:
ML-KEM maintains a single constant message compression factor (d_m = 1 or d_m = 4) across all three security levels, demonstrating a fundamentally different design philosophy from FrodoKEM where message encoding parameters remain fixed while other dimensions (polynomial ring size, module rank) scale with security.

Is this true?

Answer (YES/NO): YES